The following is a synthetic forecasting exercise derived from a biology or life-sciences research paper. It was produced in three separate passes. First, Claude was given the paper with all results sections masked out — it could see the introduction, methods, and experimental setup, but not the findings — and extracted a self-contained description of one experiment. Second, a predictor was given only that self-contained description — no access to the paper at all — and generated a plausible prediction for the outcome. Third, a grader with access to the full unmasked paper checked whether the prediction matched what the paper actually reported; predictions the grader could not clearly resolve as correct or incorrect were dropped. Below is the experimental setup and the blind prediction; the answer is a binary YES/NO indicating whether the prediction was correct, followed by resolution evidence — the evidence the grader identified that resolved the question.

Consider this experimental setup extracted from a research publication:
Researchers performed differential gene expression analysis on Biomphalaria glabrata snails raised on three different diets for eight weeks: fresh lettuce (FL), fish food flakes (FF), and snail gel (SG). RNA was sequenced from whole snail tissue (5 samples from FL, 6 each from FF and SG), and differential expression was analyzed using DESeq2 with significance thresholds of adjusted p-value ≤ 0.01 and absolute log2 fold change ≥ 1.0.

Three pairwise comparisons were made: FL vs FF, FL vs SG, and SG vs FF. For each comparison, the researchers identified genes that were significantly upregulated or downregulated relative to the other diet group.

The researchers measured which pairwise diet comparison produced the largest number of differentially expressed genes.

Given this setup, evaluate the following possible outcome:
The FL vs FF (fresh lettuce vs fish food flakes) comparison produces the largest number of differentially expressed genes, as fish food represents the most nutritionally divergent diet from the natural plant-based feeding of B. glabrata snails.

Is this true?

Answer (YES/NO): YES